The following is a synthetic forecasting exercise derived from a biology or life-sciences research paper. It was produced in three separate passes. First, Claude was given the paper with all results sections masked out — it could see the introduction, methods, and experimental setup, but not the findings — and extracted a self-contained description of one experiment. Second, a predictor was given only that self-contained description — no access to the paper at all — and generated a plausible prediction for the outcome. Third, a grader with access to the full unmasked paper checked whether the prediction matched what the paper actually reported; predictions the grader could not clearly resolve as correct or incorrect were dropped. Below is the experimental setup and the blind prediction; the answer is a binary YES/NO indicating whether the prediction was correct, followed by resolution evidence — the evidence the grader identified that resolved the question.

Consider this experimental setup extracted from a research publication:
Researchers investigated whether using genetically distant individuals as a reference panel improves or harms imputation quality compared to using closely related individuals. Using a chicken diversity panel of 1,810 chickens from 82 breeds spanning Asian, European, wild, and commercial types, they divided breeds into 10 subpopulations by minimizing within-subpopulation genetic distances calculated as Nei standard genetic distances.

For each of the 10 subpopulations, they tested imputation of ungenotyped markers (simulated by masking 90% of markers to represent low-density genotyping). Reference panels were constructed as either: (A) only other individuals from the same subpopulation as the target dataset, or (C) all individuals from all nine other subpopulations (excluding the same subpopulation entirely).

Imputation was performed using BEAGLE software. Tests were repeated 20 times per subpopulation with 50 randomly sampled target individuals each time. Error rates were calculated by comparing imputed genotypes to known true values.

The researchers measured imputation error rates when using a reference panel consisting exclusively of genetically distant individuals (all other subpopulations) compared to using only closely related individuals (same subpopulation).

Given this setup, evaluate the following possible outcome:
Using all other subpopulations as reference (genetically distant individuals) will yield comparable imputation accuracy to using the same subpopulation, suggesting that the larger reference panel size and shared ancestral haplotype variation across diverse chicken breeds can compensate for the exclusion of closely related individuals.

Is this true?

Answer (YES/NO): NO